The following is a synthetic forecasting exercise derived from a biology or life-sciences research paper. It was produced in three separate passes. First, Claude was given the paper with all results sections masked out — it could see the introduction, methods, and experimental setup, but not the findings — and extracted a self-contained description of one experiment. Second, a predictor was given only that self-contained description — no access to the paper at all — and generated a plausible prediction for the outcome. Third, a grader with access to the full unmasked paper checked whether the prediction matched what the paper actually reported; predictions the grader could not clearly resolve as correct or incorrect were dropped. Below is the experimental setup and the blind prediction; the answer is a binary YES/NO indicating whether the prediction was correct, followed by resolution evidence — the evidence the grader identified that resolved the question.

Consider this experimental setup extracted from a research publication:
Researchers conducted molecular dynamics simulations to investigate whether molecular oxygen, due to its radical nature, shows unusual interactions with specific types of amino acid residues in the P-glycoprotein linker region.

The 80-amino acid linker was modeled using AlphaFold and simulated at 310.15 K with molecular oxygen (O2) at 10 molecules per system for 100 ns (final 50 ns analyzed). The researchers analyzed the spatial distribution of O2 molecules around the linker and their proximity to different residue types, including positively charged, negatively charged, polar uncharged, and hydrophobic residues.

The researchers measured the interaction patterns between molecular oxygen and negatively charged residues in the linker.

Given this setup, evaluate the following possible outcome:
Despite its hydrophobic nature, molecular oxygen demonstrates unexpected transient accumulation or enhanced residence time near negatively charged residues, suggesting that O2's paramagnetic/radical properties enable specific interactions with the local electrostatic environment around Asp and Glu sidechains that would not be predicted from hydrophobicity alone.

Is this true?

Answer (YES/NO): NO